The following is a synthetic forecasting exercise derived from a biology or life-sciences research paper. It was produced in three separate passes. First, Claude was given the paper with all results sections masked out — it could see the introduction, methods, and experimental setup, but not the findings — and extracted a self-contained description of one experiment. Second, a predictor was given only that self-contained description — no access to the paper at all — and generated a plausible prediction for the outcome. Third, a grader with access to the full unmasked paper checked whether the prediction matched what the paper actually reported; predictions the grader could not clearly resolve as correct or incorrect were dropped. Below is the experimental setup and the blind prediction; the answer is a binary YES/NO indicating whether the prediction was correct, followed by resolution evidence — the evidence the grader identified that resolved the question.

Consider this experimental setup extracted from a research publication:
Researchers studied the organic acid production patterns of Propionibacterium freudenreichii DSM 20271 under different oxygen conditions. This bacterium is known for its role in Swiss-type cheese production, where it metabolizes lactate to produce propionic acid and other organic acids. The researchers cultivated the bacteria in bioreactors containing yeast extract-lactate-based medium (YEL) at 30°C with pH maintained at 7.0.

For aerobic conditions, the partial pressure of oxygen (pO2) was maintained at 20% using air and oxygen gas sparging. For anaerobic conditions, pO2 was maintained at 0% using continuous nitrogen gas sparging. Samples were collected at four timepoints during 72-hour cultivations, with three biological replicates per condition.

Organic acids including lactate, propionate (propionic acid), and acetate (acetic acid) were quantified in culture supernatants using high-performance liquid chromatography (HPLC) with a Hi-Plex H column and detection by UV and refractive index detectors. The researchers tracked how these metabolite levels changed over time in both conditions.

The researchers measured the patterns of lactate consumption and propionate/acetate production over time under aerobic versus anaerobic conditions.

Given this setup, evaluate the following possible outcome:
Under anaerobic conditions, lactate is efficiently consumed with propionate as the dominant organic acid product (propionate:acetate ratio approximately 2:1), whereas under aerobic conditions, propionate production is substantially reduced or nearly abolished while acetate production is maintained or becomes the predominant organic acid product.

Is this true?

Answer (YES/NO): NO